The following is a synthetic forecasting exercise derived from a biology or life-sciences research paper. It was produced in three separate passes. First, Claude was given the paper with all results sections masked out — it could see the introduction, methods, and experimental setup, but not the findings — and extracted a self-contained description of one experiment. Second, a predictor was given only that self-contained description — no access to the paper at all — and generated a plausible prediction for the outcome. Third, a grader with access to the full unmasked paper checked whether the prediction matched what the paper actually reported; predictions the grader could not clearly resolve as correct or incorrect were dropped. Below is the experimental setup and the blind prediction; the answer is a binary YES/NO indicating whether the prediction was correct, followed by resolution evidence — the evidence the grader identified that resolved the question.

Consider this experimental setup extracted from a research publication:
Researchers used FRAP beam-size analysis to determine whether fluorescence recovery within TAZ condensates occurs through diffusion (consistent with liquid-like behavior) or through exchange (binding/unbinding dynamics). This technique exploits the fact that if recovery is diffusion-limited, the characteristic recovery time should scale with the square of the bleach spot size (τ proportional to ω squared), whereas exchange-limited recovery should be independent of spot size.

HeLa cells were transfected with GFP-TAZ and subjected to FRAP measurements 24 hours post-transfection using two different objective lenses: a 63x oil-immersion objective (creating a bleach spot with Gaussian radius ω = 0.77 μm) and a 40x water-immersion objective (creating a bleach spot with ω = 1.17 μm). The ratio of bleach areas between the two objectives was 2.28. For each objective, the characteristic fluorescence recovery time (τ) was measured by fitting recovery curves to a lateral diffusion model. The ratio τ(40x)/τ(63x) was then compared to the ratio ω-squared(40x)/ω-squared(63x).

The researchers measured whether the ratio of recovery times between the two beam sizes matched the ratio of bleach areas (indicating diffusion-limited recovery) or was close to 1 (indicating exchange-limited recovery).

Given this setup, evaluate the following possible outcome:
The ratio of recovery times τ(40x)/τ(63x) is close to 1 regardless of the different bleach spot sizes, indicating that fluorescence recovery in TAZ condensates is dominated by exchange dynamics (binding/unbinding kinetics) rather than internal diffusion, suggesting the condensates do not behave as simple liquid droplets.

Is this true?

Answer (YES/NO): NO